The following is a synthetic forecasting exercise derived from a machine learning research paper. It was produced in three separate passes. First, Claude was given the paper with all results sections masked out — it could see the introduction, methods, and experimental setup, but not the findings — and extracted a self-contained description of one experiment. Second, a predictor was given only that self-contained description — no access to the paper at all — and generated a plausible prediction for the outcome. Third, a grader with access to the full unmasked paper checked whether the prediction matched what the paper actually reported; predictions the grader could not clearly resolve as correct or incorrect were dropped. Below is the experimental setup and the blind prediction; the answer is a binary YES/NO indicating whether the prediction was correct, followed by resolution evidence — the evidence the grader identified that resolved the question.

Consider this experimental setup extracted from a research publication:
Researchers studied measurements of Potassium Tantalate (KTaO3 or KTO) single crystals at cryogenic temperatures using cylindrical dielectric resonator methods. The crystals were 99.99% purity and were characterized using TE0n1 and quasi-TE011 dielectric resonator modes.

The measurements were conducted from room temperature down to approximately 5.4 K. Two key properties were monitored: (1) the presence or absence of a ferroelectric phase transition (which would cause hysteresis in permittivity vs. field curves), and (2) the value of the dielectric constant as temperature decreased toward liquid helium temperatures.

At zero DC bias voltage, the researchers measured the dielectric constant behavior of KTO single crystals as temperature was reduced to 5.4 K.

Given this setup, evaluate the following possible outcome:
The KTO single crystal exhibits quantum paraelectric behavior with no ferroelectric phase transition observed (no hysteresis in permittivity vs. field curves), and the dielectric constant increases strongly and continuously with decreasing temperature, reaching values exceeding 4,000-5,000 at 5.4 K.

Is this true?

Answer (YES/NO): NO